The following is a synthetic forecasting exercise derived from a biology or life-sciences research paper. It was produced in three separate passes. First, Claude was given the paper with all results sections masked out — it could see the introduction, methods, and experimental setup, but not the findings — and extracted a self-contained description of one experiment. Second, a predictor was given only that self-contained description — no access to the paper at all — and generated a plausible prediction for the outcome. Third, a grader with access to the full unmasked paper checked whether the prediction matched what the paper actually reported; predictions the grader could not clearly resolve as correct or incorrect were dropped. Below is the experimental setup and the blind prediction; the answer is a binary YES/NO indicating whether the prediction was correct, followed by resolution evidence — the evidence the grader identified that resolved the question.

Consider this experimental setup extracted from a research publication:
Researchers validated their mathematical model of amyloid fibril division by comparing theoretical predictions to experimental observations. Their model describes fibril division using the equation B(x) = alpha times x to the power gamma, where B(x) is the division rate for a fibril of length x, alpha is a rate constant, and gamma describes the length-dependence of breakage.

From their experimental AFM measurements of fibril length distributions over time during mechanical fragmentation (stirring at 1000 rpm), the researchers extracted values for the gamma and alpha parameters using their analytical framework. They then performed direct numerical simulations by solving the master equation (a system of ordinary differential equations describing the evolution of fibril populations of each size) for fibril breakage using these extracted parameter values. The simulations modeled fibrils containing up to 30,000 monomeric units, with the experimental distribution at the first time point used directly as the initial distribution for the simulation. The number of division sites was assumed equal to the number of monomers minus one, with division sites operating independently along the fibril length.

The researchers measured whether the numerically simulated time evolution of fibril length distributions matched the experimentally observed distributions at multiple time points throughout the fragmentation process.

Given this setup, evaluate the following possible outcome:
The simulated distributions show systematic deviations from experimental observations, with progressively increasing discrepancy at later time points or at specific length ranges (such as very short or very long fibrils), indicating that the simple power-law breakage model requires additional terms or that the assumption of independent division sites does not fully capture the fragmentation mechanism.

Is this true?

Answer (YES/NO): NO